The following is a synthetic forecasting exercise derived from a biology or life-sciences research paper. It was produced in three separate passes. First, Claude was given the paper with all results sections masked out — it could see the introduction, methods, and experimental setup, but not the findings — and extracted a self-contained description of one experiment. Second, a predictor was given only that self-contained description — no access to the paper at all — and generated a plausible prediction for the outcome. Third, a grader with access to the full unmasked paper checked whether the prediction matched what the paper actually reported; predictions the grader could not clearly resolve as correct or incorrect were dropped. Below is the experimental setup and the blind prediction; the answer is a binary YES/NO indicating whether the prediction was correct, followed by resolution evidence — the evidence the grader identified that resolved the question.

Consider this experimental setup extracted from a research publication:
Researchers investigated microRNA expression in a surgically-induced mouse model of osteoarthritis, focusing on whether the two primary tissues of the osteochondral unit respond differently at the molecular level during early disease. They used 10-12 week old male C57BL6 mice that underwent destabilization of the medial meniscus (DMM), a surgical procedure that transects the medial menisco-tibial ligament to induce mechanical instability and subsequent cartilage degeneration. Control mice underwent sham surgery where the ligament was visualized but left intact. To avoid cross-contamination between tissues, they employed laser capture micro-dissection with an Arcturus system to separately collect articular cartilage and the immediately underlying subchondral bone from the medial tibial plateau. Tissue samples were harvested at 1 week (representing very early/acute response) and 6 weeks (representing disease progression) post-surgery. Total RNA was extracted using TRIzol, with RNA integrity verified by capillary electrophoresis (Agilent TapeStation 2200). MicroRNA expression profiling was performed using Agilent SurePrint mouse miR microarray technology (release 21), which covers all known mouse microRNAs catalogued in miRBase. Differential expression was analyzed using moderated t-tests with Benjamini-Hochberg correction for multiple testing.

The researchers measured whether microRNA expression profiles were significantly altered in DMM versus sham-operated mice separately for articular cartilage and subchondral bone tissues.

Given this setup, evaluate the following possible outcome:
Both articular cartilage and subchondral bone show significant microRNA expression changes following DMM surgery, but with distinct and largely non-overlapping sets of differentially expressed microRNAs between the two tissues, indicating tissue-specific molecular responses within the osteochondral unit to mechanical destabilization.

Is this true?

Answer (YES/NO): NO